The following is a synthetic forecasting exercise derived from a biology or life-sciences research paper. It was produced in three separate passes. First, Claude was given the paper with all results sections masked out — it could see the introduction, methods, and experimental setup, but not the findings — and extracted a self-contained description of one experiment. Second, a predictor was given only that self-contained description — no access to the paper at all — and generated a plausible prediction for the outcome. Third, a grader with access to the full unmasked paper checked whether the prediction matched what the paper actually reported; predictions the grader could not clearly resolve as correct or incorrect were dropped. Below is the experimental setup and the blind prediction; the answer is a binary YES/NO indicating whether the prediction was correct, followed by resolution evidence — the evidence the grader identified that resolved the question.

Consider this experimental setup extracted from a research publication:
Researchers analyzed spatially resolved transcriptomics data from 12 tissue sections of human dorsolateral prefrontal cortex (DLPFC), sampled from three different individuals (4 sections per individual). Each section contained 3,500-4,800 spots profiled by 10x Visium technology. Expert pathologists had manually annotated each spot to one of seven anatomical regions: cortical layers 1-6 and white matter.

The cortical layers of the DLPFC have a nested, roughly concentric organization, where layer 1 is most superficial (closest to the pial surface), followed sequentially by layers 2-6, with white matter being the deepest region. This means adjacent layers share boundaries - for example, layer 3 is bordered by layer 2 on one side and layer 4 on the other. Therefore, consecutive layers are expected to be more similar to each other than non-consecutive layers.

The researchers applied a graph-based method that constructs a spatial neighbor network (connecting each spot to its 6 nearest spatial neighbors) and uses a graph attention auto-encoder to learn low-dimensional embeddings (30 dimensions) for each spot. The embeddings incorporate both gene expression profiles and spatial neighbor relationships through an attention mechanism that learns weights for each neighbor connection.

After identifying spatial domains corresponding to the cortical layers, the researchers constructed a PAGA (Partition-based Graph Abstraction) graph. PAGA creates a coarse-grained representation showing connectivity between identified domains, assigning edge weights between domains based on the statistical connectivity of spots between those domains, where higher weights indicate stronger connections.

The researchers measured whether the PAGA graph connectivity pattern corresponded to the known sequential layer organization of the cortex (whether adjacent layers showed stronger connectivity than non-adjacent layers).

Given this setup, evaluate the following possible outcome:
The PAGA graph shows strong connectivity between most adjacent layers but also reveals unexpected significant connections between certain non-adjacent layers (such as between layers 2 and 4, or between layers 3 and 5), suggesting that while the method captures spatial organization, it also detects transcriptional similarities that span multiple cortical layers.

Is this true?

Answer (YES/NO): NO